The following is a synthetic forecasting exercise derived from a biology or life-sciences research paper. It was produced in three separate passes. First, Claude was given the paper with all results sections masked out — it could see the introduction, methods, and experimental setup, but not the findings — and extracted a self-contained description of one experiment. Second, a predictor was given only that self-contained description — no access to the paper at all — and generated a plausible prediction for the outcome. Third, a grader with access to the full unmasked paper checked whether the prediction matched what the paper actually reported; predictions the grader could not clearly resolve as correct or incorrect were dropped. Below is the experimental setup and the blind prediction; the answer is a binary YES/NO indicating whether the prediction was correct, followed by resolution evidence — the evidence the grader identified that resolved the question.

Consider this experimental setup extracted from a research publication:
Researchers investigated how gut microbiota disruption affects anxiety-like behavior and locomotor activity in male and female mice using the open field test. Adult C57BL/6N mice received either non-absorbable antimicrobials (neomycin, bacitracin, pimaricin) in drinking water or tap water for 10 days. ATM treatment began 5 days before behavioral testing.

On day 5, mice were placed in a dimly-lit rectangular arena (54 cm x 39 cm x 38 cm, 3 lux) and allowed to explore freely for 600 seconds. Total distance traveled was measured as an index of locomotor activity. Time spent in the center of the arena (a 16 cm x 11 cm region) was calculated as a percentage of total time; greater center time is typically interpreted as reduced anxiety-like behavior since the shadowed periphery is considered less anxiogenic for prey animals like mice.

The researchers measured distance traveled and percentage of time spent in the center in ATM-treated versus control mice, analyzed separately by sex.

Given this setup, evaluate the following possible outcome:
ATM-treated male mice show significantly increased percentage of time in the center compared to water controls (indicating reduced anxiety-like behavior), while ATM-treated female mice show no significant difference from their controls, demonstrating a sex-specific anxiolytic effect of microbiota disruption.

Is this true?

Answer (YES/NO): YES